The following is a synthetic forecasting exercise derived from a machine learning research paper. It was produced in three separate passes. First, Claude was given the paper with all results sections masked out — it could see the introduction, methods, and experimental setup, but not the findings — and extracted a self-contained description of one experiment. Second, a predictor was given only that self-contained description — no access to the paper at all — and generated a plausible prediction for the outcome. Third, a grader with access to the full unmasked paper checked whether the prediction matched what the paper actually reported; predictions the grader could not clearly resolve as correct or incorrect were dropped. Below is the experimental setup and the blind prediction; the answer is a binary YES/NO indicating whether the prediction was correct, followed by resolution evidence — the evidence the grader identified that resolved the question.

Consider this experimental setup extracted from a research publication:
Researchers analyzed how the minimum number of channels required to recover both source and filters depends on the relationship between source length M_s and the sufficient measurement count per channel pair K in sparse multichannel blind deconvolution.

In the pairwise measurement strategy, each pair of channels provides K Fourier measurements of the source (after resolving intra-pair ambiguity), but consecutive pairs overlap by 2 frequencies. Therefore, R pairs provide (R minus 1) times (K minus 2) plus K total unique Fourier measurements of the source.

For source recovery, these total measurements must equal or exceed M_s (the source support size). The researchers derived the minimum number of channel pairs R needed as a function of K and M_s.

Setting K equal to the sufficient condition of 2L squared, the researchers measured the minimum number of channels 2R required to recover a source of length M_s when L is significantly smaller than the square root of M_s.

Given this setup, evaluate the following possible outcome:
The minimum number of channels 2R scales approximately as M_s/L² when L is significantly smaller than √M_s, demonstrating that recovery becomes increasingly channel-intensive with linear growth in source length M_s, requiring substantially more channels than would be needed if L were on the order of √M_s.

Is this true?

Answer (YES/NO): YES